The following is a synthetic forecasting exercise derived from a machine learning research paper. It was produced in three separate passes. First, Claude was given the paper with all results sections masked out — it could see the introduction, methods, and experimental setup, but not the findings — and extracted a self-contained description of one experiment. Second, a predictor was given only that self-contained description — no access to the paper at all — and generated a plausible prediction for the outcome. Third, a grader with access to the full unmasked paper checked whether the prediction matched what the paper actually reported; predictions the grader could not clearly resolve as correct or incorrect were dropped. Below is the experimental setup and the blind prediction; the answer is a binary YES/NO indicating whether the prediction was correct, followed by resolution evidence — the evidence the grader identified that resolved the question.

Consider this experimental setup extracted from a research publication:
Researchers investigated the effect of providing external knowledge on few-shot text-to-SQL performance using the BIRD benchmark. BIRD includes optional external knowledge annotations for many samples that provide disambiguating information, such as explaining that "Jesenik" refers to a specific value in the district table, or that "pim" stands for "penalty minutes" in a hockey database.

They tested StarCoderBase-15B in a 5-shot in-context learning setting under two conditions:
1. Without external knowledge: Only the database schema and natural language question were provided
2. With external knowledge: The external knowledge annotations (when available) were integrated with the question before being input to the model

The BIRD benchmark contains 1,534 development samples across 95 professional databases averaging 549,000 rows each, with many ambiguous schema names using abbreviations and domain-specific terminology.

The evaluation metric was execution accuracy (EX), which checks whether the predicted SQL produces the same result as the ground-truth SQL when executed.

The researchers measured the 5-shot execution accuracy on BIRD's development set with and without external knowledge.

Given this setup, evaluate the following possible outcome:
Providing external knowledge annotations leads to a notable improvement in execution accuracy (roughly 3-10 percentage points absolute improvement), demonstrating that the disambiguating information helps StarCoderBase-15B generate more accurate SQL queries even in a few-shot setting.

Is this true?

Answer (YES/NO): YES